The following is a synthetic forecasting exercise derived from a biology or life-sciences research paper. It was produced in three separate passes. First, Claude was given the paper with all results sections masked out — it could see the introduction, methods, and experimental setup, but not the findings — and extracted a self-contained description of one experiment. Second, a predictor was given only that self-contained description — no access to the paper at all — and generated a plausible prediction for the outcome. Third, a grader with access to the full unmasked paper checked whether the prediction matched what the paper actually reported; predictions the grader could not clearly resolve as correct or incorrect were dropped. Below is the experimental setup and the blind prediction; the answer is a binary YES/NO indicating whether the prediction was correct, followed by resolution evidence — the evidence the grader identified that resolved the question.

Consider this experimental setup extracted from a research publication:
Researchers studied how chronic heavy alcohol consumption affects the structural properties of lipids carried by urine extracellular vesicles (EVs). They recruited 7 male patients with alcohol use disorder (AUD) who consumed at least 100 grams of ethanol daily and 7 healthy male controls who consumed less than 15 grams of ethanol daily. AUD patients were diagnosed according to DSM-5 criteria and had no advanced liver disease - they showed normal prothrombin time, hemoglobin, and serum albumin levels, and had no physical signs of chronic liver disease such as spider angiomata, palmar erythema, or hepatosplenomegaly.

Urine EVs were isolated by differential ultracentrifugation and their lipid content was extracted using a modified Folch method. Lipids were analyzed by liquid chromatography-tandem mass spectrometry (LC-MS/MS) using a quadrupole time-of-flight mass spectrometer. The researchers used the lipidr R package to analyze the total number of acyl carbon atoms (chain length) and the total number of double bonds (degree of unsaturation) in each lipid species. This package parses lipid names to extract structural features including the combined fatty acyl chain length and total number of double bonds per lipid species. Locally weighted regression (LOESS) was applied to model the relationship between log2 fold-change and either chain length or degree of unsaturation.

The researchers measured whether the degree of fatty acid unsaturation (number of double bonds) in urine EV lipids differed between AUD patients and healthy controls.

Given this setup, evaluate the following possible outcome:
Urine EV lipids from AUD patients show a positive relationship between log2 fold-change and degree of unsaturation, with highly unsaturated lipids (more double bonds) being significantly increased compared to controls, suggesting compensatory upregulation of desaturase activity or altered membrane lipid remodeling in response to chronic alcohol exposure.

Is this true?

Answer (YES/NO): NO